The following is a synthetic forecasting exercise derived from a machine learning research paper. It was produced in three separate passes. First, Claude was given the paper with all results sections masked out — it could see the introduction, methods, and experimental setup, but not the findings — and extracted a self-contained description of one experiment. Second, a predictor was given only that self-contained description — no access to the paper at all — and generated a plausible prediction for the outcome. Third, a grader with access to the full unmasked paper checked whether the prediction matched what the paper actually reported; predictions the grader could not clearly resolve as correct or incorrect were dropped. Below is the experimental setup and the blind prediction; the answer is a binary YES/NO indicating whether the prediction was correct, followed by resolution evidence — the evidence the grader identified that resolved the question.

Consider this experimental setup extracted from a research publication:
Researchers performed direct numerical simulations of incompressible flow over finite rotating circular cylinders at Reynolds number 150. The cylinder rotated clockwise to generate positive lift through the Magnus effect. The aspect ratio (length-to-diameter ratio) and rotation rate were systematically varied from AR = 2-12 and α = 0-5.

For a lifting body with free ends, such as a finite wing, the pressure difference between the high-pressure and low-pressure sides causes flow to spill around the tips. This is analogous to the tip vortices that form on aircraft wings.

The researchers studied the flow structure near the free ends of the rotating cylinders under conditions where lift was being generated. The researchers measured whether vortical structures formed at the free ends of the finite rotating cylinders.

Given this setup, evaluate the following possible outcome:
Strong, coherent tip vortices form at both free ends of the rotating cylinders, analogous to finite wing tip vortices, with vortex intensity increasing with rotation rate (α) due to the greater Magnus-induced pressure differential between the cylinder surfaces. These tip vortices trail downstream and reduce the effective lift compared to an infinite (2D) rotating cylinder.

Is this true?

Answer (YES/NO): YES